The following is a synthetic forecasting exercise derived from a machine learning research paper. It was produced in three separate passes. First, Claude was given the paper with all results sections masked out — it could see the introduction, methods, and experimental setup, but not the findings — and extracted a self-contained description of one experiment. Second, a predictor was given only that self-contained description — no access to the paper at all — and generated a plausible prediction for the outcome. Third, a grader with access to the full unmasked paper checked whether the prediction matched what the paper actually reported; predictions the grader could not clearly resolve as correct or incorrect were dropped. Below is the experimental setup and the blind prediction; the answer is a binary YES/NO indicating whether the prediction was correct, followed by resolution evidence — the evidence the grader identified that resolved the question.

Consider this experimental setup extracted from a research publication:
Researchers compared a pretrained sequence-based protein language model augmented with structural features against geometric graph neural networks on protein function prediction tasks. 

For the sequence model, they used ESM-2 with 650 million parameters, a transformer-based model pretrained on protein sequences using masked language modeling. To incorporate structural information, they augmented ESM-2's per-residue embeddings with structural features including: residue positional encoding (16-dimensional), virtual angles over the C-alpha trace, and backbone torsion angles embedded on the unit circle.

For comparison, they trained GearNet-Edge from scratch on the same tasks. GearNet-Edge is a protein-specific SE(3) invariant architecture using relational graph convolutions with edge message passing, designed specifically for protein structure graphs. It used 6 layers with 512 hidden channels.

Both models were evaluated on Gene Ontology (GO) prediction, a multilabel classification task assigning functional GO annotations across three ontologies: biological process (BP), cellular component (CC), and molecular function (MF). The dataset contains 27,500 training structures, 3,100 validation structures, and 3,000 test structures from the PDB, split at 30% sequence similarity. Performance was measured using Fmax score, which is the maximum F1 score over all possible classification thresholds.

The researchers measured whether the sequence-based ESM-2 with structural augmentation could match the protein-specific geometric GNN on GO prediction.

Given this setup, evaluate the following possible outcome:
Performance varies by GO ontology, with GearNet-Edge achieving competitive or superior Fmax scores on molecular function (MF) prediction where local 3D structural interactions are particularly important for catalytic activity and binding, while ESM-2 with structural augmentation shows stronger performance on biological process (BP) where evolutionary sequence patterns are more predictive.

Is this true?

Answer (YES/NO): NO